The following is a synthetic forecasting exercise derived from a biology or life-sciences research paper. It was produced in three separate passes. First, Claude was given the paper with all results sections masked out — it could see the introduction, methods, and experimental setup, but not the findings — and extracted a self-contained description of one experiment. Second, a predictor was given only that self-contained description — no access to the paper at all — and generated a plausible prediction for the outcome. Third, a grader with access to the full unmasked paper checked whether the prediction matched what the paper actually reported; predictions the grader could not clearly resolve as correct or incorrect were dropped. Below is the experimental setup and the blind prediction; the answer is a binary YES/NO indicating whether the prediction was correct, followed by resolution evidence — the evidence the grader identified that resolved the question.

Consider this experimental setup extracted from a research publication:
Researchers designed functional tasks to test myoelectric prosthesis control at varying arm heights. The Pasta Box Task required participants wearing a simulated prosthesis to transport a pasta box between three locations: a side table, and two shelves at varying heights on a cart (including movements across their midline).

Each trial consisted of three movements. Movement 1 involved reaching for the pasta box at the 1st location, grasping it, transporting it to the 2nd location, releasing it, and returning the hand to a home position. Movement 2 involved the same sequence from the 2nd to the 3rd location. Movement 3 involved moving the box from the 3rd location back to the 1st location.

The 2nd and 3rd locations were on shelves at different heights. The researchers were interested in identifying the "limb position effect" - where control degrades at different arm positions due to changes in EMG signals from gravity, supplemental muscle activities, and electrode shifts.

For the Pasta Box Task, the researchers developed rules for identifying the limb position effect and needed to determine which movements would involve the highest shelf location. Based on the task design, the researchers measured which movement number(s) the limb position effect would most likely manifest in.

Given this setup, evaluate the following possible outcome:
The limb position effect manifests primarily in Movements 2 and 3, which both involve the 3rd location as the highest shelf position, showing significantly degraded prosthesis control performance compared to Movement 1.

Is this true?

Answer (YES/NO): YES